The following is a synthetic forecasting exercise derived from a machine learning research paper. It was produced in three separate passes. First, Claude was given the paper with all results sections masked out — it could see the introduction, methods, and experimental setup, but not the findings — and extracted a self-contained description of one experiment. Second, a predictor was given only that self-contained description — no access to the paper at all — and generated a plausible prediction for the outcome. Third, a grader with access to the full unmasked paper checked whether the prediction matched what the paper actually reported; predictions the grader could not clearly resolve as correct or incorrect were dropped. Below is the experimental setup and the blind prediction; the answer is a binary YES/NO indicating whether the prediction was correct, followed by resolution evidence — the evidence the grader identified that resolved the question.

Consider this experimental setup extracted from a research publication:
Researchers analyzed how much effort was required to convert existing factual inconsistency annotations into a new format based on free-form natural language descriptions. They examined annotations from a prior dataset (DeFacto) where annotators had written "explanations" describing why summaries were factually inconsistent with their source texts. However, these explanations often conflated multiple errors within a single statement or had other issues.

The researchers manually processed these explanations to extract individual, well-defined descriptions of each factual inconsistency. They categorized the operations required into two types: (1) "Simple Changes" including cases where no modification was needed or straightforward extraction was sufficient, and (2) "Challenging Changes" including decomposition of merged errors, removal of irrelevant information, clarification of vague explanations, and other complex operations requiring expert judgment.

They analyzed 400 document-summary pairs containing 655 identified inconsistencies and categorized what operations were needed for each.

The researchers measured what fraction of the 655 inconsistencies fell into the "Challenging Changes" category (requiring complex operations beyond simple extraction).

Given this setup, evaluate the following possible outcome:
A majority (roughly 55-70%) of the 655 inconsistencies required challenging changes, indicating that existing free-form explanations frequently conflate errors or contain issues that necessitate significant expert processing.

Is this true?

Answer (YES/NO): NO